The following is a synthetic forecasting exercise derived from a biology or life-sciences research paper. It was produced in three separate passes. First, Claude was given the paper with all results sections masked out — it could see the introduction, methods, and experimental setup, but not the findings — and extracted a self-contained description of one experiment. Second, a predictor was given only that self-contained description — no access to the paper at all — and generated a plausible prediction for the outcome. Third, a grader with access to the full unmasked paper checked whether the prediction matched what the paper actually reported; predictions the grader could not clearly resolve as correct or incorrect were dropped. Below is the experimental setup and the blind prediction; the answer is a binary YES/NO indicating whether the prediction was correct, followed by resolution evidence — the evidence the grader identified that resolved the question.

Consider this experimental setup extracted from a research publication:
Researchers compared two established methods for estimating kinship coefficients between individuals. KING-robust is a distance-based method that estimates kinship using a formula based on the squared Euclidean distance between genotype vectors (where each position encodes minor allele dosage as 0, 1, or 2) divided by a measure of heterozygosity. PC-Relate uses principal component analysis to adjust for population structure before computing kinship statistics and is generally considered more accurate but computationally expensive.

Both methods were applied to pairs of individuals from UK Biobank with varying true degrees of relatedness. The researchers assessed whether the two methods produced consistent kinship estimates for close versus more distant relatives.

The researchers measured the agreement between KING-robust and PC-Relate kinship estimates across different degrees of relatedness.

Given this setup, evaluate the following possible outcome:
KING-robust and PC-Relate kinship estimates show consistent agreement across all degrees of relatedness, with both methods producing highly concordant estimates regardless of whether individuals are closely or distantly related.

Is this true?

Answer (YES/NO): NO